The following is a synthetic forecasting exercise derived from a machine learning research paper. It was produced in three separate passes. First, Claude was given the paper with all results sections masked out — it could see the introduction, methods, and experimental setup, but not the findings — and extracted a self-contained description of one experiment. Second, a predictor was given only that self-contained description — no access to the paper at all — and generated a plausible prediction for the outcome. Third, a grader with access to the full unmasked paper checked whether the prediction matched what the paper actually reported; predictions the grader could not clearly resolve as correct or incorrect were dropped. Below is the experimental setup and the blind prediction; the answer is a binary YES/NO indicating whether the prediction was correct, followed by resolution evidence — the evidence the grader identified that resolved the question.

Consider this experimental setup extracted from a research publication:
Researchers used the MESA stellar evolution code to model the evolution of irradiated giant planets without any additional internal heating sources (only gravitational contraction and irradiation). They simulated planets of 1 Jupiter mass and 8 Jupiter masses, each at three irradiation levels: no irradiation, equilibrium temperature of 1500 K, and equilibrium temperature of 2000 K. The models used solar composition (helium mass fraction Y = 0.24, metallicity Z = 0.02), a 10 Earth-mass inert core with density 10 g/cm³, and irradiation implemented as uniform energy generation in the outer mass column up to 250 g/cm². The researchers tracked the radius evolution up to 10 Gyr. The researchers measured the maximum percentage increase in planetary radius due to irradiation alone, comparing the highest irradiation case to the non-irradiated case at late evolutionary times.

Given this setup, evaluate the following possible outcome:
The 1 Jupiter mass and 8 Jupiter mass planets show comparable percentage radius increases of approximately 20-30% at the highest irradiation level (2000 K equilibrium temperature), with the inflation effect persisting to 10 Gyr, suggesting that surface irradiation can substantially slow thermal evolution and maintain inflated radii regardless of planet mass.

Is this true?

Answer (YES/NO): NO